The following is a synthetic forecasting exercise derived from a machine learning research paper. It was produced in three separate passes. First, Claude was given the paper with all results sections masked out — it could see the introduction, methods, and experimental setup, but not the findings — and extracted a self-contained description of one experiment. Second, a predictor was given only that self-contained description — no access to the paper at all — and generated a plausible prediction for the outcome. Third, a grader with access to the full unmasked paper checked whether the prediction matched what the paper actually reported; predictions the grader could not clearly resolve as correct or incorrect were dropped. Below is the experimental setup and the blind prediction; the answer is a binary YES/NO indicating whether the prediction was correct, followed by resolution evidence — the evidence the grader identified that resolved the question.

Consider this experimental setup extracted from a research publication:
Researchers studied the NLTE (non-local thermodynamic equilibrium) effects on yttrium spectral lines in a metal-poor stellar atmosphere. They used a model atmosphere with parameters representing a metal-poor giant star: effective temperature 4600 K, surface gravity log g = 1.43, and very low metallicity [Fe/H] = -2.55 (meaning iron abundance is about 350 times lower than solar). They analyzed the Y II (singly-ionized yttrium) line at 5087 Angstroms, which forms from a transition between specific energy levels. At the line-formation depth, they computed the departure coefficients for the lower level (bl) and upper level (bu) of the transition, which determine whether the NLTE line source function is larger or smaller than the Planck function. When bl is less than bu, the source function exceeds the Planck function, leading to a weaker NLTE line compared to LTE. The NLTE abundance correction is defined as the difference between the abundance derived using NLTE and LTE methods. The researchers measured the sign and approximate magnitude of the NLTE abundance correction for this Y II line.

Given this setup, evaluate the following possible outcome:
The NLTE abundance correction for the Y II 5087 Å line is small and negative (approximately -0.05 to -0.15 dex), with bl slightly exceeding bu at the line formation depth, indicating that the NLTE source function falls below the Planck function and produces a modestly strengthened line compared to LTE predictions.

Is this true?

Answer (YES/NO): NO